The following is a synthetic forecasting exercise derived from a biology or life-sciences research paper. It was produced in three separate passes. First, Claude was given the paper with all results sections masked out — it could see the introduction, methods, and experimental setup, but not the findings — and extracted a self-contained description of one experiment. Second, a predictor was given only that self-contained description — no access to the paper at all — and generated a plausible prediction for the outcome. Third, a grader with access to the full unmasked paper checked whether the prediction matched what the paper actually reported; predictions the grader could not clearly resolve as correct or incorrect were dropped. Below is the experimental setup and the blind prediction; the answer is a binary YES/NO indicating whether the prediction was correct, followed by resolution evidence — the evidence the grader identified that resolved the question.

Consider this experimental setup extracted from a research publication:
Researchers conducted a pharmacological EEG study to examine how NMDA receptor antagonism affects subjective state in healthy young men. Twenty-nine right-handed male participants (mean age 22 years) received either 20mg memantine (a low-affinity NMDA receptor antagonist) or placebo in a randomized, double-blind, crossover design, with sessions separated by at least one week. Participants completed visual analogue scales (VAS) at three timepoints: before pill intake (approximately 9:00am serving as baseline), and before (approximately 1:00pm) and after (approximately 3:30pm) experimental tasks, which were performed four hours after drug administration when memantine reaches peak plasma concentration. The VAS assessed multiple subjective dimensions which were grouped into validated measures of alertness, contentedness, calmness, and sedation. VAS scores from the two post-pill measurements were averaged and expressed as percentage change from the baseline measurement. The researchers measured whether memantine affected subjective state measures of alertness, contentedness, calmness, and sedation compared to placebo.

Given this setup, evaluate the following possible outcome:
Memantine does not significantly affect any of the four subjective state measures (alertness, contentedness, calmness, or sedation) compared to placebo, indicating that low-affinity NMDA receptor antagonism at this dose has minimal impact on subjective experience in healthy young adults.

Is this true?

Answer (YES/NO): NO